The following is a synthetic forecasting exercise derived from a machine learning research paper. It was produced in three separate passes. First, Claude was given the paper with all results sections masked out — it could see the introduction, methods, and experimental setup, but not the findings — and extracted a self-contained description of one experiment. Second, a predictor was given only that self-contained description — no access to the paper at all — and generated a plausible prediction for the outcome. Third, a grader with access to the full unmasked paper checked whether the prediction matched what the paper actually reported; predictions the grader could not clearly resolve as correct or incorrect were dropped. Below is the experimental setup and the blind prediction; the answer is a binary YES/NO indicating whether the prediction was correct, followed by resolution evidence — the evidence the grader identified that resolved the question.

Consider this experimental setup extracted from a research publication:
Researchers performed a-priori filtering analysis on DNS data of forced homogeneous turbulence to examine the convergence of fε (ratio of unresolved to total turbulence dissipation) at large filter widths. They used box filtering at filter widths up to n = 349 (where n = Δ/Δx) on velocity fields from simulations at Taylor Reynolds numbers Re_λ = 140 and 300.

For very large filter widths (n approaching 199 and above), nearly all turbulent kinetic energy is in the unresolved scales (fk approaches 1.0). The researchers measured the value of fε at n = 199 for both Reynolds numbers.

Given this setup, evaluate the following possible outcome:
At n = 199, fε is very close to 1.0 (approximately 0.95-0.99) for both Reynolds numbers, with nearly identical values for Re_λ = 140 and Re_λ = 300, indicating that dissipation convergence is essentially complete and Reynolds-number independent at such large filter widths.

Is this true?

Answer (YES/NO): NO